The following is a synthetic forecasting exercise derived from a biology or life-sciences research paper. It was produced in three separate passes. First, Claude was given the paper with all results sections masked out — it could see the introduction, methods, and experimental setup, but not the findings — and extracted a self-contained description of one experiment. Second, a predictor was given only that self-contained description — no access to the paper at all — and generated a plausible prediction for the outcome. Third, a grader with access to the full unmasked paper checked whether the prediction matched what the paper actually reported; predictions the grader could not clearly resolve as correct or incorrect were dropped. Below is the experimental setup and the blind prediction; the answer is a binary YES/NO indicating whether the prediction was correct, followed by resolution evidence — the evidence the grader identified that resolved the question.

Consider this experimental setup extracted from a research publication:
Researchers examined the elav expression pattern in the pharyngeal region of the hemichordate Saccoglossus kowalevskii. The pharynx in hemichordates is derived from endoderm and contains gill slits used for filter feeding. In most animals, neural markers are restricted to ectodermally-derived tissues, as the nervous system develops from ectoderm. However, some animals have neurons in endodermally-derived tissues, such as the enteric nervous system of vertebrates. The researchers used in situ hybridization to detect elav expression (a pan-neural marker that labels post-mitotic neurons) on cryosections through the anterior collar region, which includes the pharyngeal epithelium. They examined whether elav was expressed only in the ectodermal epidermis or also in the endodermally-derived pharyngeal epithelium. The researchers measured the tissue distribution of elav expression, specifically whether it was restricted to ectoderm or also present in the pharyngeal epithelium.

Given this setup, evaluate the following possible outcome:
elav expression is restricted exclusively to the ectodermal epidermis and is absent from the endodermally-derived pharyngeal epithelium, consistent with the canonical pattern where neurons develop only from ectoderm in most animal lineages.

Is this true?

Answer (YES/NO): NO